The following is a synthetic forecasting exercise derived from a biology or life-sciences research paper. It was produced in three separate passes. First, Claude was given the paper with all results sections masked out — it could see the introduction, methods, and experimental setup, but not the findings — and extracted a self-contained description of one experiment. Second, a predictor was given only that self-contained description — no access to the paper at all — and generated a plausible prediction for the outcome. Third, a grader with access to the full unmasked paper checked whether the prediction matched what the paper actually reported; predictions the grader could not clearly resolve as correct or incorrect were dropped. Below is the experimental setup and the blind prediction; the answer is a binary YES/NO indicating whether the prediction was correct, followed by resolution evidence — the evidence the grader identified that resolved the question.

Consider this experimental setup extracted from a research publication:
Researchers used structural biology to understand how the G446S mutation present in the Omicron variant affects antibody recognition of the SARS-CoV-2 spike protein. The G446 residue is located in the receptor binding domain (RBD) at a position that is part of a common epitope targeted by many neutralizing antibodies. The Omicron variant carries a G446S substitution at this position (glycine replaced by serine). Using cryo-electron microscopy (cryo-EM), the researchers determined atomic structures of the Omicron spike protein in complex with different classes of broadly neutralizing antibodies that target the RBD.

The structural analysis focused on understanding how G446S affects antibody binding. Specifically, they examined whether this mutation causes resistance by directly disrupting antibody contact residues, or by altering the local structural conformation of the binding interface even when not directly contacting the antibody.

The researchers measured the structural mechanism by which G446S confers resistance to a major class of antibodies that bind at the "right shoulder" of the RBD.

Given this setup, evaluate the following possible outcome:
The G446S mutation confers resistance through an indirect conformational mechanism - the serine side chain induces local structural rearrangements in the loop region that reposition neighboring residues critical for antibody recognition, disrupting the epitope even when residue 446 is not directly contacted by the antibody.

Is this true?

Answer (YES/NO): NO